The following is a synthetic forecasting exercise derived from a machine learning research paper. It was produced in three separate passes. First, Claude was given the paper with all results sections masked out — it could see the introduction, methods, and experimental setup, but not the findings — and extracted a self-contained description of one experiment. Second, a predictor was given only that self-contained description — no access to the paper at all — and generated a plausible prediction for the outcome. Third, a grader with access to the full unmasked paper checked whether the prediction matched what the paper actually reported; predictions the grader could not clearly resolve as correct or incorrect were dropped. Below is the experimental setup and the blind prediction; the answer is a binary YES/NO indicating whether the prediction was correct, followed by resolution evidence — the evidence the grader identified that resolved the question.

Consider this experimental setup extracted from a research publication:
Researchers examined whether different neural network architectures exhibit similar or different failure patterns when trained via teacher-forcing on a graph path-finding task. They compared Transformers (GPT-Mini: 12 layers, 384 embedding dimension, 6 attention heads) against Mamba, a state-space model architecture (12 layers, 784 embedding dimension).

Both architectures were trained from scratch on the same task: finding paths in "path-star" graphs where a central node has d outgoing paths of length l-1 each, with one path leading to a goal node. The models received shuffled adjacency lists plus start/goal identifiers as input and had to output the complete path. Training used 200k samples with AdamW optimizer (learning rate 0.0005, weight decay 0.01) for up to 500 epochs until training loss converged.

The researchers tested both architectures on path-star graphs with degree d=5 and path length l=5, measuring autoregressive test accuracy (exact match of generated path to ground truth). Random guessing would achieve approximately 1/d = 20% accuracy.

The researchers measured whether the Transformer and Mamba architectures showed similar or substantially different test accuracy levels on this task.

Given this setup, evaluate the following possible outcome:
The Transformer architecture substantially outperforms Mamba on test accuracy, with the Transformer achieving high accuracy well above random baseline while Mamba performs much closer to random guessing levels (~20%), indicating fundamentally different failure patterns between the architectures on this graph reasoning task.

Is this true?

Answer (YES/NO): NO